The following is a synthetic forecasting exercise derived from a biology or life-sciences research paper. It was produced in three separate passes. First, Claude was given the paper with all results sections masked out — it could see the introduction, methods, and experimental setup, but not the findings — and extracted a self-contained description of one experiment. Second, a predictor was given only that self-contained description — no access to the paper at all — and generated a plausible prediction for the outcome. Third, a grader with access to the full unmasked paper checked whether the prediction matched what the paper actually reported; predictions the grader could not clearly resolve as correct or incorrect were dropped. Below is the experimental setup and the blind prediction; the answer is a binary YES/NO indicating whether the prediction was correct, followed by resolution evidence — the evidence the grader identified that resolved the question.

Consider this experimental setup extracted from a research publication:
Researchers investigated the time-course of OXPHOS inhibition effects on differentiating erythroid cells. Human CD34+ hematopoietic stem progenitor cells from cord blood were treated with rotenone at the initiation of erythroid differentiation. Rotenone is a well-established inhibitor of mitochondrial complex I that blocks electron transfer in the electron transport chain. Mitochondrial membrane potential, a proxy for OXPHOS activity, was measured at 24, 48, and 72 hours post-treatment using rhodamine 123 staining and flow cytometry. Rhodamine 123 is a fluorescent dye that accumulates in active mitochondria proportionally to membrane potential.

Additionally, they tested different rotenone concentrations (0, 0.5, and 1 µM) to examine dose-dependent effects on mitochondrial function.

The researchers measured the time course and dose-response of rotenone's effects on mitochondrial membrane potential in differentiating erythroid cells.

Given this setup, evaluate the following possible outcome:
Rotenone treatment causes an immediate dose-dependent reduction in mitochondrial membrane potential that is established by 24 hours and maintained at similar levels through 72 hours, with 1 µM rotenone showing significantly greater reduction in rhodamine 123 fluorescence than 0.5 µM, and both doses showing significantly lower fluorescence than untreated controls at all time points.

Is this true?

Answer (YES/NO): NO